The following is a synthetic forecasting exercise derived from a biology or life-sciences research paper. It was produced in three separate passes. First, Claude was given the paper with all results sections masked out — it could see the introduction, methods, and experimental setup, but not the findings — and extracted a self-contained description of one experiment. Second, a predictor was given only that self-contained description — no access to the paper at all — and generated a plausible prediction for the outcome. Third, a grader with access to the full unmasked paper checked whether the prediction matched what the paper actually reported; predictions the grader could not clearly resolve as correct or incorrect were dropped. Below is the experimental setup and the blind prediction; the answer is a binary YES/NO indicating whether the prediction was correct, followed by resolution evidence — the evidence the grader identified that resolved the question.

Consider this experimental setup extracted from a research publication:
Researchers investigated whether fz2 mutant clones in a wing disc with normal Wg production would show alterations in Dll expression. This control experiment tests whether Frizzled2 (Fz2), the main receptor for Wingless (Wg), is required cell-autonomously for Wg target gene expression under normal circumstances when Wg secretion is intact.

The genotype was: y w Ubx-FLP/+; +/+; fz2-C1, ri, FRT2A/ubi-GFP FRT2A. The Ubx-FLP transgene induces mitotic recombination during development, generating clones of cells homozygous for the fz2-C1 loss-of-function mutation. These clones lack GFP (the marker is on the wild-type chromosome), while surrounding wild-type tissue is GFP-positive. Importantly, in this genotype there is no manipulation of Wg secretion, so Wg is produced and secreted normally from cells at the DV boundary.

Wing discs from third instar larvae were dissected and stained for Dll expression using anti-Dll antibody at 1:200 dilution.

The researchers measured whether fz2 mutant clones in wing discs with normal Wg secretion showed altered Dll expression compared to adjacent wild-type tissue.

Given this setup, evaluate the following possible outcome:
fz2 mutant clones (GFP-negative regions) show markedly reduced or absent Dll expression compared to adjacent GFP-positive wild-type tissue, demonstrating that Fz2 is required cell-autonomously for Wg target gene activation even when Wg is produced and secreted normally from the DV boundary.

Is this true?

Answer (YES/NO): NO